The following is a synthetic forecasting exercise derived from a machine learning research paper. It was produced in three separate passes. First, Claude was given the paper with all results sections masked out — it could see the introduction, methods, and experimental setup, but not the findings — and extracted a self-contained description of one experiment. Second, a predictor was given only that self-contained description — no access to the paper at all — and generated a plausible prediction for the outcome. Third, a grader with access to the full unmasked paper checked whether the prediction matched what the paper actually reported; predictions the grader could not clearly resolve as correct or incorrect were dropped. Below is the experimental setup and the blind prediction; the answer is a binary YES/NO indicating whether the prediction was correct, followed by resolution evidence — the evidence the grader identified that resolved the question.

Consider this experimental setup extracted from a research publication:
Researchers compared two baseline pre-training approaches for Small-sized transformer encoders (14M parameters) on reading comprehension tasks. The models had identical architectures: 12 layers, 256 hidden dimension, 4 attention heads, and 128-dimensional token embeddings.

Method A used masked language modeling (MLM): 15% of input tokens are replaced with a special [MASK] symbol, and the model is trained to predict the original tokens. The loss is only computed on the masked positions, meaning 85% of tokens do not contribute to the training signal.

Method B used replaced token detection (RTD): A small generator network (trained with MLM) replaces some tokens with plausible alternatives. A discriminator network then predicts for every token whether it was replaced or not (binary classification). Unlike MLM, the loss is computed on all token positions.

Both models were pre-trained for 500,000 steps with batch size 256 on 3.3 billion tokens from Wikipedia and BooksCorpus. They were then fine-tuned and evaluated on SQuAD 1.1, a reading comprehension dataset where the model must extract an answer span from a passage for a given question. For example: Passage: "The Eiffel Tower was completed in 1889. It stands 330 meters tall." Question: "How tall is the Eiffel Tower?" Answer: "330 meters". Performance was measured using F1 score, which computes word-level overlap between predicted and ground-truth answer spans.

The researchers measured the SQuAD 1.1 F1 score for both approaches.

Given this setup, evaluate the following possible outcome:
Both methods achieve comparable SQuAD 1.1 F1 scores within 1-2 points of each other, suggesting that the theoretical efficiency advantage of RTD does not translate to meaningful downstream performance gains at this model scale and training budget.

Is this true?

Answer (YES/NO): YES